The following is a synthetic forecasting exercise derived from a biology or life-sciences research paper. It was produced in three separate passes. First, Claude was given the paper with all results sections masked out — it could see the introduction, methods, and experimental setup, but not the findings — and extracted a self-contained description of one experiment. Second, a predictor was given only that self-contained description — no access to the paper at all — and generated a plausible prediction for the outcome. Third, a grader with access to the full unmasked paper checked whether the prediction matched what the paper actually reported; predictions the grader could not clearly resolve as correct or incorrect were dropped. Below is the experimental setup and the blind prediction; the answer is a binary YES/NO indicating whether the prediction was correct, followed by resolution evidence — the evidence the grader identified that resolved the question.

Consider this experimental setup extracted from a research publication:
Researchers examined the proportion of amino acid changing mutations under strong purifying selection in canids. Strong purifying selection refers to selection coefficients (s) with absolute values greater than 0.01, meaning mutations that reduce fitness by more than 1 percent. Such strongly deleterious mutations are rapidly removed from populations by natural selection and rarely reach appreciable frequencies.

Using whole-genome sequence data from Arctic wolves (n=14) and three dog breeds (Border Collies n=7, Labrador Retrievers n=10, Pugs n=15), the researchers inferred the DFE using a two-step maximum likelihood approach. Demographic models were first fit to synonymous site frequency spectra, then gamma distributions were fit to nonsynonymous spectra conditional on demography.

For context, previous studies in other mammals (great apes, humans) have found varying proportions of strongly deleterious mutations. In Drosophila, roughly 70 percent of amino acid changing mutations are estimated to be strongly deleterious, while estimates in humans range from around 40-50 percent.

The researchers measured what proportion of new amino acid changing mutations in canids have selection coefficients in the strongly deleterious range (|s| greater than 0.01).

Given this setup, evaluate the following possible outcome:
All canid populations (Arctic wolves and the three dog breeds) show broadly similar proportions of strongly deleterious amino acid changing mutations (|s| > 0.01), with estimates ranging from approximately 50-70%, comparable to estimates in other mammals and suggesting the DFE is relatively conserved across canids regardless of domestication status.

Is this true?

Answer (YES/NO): NO